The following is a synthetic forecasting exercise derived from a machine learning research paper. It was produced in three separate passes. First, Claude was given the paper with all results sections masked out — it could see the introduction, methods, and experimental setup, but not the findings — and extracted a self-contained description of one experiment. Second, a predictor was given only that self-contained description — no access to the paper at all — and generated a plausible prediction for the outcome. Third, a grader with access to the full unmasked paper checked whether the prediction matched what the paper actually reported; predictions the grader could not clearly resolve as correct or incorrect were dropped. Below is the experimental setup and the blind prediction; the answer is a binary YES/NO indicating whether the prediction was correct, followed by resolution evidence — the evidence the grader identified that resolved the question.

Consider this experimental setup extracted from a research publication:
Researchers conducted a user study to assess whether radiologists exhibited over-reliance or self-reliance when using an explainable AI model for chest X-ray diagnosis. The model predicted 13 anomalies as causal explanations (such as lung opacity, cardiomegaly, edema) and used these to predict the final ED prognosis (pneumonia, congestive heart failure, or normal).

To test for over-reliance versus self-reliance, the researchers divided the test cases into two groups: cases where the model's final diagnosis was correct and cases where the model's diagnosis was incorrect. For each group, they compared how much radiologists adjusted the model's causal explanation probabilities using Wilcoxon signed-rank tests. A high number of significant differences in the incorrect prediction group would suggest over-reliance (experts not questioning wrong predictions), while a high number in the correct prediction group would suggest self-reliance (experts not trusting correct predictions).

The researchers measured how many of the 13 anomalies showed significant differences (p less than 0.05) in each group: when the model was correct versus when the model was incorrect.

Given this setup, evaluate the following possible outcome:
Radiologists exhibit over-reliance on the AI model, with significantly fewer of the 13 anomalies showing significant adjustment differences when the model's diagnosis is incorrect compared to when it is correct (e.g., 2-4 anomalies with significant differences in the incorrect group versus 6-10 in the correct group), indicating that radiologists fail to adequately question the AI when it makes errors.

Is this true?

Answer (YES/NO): YES